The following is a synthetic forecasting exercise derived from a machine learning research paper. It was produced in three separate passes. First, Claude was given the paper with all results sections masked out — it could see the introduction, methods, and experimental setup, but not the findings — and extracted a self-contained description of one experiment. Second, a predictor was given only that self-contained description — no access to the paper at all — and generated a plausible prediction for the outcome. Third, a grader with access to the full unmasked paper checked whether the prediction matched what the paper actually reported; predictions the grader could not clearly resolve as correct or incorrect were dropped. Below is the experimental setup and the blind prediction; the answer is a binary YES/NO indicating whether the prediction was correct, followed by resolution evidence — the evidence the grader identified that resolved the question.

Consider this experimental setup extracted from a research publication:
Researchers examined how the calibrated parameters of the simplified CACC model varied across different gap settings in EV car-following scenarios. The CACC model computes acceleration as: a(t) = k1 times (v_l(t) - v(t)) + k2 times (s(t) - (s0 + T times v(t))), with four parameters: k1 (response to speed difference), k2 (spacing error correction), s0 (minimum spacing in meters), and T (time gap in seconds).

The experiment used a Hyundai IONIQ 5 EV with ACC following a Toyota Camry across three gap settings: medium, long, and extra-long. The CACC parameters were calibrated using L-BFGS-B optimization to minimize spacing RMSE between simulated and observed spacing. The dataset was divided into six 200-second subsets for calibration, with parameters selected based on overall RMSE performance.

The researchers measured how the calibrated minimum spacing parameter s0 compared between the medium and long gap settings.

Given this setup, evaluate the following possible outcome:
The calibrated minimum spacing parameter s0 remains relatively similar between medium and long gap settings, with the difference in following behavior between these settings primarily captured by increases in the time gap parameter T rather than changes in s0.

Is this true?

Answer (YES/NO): NO